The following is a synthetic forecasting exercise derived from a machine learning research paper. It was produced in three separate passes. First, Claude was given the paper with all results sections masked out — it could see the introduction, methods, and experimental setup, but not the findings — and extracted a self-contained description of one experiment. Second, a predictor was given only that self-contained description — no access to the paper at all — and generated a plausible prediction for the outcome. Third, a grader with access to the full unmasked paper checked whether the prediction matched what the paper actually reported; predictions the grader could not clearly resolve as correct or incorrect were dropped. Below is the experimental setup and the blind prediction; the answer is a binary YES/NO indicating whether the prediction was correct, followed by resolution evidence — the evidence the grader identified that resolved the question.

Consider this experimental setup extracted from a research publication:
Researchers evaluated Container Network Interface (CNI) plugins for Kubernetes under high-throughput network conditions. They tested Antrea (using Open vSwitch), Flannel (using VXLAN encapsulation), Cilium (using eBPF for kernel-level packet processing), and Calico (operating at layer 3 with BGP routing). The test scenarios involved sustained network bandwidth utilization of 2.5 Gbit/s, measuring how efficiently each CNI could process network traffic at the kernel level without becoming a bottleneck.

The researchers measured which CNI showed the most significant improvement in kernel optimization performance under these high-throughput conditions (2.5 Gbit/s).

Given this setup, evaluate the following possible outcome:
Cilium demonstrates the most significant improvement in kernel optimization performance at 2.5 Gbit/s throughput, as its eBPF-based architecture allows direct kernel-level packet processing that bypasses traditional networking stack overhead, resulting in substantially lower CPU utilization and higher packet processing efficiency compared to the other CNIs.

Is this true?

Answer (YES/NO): NO